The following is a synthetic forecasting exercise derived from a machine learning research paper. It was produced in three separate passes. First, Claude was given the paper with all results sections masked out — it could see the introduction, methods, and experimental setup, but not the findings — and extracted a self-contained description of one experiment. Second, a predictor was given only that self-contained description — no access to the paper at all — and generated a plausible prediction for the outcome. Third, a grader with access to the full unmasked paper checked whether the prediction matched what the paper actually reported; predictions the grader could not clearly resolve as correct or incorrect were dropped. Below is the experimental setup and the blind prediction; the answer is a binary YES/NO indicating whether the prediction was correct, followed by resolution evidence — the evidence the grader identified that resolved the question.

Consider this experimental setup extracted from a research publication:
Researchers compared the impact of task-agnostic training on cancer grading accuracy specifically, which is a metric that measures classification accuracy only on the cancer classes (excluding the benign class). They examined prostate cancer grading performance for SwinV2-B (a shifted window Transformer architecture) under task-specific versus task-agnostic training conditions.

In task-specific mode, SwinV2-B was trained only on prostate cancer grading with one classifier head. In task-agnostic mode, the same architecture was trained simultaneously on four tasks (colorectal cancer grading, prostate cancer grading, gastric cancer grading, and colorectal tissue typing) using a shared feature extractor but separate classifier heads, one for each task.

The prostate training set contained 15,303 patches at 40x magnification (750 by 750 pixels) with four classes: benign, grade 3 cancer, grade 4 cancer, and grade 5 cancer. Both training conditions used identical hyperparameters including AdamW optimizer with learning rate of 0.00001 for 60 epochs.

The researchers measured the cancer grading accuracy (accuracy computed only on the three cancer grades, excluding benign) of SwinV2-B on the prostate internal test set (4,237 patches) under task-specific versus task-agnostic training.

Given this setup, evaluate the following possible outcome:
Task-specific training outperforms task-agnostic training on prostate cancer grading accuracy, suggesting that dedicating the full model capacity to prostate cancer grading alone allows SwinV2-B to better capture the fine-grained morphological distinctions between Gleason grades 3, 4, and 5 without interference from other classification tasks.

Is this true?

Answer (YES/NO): YES